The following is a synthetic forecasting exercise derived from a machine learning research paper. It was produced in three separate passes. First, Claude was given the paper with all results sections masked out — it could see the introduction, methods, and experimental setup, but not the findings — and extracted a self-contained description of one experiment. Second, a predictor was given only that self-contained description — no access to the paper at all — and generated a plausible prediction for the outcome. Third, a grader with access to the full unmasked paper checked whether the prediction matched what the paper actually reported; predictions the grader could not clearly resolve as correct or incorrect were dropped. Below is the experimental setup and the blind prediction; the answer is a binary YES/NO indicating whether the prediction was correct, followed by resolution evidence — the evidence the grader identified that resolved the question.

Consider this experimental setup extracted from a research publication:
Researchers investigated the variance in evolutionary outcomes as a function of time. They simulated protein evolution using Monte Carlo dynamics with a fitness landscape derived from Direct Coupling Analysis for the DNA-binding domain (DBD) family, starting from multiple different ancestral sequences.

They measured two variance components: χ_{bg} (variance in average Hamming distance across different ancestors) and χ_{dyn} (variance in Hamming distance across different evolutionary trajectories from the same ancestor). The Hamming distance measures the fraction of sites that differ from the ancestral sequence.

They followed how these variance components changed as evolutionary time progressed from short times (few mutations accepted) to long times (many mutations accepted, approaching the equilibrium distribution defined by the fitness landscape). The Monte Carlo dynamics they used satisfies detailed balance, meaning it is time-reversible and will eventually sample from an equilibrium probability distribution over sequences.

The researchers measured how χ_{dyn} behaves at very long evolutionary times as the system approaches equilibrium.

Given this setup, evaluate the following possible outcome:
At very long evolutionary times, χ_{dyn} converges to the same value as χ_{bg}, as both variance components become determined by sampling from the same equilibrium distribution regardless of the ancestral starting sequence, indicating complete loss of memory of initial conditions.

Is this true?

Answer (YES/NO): NO